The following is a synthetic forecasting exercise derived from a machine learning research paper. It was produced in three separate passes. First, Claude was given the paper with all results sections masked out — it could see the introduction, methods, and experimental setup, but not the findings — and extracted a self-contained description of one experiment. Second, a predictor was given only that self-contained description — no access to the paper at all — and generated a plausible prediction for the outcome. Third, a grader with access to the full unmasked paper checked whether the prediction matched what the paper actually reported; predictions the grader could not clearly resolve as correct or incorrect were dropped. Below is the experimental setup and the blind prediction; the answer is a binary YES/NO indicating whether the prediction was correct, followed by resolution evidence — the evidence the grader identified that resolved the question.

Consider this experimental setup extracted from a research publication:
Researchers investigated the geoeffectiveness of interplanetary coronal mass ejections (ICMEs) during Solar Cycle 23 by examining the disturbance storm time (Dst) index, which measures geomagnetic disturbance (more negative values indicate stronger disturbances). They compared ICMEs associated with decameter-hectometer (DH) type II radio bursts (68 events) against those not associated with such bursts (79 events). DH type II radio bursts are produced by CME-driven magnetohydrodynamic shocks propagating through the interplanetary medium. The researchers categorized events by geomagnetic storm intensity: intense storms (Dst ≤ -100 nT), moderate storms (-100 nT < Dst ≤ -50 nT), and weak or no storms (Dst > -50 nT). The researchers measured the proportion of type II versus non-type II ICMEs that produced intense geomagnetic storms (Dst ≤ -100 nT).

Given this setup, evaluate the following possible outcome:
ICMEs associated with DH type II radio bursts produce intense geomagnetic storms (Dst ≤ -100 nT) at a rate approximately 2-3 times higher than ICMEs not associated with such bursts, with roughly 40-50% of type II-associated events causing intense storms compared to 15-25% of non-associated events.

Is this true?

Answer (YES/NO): NO